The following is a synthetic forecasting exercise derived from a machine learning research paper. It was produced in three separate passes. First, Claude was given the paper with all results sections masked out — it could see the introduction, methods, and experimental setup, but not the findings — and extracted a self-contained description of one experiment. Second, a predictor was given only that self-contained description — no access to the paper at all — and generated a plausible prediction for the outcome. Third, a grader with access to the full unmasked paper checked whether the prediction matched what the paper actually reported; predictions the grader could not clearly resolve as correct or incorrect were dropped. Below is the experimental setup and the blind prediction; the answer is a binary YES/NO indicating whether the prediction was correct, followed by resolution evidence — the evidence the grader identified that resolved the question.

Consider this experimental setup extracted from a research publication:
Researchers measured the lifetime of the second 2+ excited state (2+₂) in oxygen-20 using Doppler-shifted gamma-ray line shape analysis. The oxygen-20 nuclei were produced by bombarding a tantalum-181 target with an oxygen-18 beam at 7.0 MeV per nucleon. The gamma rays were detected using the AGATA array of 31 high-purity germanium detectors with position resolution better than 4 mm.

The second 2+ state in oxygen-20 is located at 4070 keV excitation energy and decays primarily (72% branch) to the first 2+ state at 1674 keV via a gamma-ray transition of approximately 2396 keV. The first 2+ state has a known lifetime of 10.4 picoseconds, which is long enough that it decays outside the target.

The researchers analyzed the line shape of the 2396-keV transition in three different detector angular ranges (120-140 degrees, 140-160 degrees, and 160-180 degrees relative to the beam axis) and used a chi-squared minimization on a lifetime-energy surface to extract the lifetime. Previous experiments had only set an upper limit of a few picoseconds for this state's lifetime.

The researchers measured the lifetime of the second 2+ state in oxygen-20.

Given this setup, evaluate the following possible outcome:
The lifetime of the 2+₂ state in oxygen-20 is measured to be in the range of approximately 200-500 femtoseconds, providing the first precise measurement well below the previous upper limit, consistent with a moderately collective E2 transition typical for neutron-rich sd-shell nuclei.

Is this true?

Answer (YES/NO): NO